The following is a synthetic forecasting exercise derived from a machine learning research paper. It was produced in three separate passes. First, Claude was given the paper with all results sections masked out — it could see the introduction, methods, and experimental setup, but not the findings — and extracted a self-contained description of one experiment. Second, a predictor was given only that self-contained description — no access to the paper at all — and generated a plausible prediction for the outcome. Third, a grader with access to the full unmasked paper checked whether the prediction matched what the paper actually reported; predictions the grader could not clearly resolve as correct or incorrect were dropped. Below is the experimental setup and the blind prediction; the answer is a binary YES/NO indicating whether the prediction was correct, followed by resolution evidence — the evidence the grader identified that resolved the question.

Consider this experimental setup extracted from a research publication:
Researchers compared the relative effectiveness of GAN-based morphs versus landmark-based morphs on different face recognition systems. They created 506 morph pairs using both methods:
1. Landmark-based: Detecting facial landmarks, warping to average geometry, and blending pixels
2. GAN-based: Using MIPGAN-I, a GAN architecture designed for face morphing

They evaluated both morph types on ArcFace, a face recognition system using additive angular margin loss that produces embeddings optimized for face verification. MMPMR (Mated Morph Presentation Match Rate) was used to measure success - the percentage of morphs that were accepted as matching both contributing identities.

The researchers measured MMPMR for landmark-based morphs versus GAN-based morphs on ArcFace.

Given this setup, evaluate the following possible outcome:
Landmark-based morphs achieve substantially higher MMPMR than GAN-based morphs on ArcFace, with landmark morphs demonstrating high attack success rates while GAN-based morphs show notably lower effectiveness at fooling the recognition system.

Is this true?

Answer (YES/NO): YES